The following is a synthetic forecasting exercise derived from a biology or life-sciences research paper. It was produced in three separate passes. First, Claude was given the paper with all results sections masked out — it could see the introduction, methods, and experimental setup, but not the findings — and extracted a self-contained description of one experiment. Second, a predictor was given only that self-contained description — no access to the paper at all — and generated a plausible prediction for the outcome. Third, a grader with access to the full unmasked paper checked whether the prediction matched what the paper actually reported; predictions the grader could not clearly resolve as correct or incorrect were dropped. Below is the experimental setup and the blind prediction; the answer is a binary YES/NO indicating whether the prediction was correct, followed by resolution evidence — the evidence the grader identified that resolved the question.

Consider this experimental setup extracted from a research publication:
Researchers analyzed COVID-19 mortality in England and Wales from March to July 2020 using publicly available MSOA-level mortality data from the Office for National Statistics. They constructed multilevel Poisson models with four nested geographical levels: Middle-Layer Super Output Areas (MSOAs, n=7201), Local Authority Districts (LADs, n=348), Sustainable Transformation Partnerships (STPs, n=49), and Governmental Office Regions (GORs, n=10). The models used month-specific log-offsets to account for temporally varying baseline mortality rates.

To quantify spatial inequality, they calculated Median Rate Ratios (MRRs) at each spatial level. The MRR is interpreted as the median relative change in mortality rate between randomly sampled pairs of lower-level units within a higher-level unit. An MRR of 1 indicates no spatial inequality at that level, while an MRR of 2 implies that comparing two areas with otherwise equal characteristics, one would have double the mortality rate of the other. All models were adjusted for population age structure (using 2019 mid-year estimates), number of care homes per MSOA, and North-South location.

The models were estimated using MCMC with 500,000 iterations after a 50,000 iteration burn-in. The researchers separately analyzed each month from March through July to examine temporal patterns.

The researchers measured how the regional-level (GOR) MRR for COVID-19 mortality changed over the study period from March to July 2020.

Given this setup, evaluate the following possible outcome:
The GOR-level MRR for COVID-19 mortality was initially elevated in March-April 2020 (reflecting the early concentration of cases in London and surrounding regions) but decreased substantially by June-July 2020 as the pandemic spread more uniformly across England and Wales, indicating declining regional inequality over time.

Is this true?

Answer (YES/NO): NO